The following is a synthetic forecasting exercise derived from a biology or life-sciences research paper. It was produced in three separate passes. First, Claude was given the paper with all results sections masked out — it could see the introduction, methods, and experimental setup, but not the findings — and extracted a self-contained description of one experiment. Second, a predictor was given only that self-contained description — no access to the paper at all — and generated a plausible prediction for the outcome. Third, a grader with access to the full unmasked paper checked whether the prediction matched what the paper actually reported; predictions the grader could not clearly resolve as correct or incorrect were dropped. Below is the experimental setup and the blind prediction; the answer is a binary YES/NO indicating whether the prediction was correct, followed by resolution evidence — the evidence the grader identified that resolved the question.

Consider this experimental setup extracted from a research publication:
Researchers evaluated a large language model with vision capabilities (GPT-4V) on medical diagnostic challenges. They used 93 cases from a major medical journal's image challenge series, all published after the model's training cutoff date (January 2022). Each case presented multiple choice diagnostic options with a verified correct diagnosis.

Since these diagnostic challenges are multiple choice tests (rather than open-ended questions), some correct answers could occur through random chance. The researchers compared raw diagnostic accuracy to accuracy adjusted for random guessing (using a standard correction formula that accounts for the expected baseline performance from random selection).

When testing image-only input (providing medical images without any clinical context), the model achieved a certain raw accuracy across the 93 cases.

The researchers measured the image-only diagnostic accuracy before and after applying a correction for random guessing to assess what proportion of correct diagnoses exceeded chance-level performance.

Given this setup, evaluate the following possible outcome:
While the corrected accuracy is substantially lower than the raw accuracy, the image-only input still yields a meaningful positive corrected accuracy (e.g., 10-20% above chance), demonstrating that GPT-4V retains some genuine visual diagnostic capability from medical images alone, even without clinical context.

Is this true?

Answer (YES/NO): NO